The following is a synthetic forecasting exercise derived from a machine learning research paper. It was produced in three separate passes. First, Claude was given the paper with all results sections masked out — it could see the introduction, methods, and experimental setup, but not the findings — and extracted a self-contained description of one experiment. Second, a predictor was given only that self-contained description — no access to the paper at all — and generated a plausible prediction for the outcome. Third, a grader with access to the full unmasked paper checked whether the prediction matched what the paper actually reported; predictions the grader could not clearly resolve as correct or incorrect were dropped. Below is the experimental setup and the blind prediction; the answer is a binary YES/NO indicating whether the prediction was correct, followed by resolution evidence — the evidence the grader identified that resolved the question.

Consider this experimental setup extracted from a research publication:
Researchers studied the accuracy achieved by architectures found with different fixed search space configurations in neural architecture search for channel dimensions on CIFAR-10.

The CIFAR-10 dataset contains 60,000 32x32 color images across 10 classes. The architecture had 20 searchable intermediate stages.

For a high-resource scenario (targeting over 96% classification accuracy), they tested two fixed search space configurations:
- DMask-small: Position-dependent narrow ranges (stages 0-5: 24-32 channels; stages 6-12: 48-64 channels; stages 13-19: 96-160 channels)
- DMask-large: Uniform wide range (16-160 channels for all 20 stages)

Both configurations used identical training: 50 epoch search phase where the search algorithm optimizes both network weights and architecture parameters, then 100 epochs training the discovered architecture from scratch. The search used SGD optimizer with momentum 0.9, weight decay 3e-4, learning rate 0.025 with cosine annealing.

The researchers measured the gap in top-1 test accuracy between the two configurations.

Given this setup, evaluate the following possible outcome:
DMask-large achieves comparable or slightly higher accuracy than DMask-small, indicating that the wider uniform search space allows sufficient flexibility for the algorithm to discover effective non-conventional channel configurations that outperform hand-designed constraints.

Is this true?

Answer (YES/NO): YES